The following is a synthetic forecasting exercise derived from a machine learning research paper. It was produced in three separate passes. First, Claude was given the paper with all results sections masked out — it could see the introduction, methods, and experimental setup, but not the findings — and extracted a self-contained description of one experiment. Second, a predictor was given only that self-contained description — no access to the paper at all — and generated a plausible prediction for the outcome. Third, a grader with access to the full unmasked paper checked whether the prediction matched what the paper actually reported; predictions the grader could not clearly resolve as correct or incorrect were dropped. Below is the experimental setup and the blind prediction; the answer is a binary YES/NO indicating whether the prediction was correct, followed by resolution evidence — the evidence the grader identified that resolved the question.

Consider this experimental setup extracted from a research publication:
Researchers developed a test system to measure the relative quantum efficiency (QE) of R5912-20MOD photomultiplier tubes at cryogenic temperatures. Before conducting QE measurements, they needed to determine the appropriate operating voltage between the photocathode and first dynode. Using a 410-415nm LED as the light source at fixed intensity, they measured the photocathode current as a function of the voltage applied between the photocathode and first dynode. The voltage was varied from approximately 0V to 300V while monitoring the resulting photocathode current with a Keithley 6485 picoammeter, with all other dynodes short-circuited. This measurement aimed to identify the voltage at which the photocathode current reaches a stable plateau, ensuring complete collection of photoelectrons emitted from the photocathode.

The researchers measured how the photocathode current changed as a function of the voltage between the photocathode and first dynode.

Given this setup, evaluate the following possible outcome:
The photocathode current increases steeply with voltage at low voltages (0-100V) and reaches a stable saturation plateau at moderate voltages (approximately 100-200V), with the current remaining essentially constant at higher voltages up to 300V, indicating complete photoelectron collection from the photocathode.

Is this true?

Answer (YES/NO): NO